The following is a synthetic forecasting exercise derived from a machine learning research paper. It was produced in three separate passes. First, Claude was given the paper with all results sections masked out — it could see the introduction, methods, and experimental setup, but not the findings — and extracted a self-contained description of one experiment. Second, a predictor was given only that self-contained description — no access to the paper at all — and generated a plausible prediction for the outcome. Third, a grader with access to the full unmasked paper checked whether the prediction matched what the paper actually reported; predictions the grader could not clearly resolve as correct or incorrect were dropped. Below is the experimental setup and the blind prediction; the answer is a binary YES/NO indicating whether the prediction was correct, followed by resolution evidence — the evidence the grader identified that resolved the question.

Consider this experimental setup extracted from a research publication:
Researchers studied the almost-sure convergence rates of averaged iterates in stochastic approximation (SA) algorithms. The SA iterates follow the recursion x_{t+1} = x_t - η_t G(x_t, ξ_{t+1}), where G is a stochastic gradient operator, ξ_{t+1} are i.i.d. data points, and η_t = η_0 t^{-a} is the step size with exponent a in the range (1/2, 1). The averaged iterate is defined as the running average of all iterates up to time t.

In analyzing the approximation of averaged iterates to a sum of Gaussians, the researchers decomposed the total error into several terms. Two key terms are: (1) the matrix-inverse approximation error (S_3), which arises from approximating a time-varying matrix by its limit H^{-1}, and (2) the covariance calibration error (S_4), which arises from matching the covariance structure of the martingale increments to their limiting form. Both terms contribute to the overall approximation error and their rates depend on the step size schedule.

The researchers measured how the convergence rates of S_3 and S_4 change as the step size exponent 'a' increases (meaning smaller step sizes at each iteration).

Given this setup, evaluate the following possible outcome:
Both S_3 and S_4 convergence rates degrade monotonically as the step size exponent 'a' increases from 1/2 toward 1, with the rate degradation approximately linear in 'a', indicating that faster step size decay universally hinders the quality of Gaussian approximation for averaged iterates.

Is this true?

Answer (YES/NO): NO